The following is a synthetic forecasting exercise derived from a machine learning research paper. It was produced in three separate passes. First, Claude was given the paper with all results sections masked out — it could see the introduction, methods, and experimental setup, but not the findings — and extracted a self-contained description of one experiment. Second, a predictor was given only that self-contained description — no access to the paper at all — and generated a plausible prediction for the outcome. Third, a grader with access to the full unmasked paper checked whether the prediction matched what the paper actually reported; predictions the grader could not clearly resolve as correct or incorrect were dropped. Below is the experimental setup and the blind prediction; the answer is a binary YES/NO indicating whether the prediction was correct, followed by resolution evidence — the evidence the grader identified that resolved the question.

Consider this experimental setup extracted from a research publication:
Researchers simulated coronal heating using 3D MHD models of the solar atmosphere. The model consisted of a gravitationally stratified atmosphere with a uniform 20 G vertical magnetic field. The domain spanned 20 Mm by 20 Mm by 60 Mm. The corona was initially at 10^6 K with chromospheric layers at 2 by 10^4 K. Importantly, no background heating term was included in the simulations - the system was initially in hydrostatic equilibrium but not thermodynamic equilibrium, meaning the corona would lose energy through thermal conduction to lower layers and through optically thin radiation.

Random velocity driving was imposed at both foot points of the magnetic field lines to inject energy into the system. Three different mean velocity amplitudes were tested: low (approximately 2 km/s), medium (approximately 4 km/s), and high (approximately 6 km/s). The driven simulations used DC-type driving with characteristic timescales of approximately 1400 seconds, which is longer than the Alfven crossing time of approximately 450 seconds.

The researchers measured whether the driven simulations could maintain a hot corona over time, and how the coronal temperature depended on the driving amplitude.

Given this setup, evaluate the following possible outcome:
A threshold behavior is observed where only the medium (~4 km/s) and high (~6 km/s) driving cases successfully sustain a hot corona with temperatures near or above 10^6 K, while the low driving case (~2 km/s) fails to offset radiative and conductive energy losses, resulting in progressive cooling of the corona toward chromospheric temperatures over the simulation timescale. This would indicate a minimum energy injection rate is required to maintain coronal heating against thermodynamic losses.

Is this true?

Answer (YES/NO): NO